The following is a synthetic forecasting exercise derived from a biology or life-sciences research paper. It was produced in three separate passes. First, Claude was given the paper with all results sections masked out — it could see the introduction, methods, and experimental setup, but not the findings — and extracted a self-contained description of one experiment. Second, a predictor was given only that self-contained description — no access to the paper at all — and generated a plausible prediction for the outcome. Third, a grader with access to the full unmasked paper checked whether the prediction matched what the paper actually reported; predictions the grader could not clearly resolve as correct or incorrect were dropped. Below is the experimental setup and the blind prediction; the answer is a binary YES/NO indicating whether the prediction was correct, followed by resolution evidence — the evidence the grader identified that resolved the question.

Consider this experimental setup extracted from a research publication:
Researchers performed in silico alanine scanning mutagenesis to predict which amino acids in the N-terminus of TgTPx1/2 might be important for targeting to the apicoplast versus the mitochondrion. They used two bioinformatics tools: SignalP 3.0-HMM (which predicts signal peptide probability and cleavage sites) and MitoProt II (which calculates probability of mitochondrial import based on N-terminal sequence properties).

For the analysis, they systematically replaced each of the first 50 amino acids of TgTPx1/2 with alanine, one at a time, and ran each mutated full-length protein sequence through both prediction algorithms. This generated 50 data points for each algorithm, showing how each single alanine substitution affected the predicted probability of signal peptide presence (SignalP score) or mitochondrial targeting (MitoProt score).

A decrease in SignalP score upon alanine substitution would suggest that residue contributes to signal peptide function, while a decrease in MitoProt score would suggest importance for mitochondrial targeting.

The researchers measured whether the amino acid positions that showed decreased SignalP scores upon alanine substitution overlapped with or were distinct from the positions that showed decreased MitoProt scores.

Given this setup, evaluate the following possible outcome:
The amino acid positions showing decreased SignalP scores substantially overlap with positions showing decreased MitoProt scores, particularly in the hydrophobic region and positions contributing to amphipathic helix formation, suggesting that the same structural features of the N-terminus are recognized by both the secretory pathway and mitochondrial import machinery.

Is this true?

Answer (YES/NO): NO